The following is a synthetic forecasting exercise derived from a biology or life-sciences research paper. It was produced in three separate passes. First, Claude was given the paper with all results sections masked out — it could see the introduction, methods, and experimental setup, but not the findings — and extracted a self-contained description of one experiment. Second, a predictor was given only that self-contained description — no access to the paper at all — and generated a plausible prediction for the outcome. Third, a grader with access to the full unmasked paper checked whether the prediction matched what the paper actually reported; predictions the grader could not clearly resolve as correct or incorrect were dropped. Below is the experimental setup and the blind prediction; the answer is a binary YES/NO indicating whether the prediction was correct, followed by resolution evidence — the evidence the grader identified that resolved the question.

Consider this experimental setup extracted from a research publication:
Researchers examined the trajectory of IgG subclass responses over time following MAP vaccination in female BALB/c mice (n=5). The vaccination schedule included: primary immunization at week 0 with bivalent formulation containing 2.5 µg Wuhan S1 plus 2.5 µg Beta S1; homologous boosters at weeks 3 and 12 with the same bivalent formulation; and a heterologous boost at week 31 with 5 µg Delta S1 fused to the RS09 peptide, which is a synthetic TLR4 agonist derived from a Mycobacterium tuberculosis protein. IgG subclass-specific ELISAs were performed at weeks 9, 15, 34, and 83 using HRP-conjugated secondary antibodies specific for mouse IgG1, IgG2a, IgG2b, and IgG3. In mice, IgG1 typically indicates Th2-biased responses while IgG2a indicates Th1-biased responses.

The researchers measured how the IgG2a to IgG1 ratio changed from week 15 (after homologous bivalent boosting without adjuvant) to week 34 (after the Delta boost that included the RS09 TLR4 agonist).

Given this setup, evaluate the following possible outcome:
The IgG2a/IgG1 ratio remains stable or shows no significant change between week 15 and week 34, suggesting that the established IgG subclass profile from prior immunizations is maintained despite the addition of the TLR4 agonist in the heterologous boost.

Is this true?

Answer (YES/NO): NO